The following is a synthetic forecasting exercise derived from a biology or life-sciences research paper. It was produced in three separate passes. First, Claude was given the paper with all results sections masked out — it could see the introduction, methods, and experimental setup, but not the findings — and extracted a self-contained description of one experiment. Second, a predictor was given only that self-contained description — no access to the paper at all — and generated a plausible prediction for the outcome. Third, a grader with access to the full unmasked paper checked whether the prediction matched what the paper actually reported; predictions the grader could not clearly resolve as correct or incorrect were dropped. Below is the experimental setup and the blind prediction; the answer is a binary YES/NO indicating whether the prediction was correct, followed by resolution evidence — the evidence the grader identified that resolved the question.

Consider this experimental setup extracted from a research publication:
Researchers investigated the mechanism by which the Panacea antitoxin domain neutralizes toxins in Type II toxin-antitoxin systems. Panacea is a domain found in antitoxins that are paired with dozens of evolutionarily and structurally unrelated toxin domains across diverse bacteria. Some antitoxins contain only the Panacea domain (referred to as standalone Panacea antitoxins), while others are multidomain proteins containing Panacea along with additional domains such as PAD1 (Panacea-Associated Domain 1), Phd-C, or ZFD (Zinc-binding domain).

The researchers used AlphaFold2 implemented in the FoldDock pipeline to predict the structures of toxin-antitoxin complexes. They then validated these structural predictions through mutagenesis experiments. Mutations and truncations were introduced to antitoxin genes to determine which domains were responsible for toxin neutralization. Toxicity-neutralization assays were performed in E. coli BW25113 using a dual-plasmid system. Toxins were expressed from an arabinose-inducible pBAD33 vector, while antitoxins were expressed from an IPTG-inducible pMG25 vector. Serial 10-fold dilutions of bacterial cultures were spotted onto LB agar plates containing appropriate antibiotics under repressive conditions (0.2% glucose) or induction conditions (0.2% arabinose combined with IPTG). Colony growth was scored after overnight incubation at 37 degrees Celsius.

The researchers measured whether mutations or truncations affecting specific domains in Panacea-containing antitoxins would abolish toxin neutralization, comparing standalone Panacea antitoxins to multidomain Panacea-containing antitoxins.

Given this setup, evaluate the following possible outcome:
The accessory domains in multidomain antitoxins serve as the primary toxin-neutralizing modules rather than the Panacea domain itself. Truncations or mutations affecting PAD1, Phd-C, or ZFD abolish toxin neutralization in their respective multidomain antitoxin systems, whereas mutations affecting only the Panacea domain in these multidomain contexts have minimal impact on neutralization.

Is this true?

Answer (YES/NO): YES